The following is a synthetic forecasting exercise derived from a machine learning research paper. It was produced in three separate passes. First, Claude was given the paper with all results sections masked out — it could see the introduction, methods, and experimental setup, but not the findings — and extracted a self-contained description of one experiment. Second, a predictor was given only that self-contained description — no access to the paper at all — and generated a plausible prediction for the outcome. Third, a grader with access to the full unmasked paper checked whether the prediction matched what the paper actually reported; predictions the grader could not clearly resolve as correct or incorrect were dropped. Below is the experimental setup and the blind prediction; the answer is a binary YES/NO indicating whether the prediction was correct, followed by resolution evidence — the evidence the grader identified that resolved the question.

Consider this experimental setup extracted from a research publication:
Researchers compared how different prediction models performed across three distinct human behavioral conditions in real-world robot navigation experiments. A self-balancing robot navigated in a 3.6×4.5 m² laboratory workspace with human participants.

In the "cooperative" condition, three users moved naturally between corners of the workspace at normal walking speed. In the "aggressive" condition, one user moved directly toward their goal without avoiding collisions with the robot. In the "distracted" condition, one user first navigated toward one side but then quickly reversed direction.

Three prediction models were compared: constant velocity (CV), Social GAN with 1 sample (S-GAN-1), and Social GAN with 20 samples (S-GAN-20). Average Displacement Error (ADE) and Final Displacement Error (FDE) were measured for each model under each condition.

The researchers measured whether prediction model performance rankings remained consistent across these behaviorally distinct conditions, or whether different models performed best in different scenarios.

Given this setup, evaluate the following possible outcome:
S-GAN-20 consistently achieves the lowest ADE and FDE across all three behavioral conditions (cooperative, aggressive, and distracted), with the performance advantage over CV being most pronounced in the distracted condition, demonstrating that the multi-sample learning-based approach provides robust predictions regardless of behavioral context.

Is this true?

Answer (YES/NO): NO